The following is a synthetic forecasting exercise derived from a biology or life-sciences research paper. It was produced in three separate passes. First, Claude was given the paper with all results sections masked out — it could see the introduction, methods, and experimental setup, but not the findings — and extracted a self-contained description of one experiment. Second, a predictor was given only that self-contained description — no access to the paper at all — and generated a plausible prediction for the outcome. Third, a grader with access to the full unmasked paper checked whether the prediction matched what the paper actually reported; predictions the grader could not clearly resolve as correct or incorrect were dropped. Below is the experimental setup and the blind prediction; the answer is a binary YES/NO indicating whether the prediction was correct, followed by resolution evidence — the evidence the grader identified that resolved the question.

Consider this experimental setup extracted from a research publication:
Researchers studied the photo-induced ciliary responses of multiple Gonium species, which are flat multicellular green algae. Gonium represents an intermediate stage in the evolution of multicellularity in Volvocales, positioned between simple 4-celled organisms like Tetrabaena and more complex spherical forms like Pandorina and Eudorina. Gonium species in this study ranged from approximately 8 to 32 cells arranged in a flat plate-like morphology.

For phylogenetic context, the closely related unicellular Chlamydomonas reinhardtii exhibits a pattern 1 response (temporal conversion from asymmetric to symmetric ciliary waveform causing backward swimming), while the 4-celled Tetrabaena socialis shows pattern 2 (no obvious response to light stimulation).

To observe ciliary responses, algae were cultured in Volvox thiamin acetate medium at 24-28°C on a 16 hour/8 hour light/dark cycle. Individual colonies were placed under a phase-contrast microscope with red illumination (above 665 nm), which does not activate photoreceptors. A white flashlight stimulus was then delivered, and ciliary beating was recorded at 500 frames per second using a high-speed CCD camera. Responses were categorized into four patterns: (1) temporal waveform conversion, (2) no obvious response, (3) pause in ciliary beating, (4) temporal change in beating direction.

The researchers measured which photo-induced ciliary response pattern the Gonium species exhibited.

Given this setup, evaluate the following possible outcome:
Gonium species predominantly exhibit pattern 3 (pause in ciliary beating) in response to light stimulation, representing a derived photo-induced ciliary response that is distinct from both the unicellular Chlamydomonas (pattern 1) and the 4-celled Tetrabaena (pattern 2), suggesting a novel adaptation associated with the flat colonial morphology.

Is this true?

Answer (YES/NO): NO